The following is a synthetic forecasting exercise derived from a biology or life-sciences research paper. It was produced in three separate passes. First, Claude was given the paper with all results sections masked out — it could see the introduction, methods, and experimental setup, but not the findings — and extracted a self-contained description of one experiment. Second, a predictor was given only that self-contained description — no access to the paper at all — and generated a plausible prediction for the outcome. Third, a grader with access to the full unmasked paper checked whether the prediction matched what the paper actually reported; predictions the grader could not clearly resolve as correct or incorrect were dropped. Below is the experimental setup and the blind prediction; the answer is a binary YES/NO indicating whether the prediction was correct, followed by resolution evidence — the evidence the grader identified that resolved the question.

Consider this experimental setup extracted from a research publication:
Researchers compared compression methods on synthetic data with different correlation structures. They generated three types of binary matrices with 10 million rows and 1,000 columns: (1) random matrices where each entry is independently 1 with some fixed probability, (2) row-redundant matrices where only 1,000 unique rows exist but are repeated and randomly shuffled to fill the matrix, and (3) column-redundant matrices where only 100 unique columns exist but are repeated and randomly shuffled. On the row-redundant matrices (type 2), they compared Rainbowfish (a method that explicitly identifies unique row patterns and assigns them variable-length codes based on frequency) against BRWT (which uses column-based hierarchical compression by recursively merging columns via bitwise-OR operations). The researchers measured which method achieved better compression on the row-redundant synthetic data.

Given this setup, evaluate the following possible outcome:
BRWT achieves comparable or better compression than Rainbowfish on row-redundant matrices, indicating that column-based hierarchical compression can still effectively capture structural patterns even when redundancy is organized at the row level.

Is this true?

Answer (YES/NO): NO